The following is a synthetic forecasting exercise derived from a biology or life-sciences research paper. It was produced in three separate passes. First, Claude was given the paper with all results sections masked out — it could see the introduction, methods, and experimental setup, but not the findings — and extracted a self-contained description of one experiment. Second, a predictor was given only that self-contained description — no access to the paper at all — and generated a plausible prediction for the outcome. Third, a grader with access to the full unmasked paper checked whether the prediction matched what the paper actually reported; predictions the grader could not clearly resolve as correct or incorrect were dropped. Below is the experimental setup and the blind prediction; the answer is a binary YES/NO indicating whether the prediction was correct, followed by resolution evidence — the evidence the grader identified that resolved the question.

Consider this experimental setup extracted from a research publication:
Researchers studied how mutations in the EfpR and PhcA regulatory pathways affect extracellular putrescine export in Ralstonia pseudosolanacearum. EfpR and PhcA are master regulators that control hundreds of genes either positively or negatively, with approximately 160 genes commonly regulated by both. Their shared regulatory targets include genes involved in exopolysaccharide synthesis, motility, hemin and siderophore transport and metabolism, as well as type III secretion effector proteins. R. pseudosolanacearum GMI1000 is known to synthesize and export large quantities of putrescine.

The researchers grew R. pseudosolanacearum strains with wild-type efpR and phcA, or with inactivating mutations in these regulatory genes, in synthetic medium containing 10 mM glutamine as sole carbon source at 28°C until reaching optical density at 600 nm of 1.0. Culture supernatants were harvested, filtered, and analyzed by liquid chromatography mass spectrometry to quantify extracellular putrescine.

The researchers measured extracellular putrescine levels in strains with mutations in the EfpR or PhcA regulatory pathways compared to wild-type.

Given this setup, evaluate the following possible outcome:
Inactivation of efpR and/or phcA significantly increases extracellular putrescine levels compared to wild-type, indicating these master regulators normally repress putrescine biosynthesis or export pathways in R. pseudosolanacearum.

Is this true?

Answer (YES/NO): NO